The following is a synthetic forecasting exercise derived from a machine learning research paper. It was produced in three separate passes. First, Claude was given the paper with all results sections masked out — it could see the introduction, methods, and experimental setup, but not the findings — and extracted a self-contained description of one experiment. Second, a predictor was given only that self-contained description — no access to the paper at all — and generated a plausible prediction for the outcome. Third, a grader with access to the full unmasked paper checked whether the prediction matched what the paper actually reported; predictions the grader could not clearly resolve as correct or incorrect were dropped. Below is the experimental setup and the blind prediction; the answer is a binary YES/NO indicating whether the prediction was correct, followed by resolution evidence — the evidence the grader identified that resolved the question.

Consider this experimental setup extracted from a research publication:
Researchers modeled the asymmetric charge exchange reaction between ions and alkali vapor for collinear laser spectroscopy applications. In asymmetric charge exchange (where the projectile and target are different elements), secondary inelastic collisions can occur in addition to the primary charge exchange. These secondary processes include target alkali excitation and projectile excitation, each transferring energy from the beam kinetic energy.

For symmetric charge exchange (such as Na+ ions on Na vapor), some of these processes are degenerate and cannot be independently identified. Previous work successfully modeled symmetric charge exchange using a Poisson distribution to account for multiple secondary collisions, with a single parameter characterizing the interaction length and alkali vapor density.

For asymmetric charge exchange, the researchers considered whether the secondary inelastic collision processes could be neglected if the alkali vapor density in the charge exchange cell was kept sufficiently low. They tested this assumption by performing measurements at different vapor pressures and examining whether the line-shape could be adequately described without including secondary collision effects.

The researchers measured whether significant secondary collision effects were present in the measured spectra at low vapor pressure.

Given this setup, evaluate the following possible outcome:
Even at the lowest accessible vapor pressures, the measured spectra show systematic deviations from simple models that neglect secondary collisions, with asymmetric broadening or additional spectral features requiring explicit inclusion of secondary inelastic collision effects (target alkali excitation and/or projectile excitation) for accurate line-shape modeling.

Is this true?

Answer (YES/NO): NO